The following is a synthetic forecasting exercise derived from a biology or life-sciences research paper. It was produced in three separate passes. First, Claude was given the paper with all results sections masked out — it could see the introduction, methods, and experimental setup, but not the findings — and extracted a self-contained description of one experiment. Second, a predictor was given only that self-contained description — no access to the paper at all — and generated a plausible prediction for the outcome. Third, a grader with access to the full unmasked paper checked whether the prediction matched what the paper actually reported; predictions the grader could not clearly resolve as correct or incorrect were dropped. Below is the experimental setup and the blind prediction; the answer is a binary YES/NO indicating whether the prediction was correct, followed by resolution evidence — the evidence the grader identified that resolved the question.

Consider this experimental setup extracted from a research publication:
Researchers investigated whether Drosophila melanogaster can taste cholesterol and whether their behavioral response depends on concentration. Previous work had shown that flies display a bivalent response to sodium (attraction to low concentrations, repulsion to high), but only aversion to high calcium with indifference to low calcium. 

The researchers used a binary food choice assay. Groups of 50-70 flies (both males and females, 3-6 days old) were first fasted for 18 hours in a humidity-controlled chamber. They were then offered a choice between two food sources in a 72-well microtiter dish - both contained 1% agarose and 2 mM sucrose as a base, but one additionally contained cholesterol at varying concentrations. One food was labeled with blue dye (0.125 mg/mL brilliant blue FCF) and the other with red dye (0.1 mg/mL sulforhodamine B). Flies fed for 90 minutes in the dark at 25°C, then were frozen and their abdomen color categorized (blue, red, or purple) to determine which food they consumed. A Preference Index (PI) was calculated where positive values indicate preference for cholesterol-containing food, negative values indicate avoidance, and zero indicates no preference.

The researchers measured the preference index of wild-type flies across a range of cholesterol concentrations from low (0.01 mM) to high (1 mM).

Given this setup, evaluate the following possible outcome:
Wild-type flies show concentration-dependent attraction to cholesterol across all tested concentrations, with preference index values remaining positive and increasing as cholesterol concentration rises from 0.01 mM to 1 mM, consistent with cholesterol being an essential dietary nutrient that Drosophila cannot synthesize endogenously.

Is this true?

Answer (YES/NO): NO